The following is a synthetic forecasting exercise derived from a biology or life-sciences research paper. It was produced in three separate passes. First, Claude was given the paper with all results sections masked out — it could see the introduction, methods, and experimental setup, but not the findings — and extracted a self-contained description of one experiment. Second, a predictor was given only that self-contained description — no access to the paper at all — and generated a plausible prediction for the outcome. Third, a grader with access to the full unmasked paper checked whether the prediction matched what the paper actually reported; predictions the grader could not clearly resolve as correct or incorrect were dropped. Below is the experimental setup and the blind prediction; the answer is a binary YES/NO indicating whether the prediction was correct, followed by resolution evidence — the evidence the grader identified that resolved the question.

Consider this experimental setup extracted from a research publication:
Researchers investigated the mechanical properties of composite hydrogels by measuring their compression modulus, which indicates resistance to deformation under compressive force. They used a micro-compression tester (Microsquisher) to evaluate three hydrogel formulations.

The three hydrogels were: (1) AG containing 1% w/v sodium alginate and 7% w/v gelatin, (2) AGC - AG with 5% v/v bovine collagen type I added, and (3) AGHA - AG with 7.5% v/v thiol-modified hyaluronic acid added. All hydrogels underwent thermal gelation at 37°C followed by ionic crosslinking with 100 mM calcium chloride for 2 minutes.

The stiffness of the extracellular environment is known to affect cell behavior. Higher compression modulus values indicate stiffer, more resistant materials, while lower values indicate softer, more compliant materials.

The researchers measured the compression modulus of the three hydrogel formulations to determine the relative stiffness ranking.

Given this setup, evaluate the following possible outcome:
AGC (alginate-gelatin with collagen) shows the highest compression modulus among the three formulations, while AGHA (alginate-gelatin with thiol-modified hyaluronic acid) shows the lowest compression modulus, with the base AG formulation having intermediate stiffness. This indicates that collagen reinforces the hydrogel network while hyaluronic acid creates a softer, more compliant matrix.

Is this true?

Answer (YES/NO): YES